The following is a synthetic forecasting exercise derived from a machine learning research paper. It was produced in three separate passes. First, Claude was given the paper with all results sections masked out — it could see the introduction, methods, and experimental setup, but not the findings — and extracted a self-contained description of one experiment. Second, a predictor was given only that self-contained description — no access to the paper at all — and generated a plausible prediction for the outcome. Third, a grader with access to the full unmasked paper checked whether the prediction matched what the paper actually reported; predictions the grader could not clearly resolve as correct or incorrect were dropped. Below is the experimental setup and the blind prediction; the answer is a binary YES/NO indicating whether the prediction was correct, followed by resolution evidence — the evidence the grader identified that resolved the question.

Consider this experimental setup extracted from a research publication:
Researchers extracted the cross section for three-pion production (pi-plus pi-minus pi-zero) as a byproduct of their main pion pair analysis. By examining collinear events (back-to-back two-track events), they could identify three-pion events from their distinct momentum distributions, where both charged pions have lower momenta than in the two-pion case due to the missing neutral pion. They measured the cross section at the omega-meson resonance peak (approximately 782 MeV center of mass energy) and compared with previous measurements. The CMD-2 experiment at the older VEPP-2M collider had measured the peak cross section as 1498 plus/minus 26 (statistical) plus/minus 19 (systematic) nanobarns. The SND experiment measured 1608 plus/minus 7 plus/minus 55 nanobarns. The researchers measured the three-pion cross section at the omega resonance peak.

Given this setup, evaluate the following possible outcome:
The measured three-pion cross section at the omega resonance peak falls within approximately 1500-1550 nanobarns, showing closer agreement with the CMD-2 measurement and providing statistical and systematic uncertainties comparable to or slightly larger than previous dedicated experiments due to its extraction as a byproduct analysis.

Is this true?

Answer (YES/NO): NO